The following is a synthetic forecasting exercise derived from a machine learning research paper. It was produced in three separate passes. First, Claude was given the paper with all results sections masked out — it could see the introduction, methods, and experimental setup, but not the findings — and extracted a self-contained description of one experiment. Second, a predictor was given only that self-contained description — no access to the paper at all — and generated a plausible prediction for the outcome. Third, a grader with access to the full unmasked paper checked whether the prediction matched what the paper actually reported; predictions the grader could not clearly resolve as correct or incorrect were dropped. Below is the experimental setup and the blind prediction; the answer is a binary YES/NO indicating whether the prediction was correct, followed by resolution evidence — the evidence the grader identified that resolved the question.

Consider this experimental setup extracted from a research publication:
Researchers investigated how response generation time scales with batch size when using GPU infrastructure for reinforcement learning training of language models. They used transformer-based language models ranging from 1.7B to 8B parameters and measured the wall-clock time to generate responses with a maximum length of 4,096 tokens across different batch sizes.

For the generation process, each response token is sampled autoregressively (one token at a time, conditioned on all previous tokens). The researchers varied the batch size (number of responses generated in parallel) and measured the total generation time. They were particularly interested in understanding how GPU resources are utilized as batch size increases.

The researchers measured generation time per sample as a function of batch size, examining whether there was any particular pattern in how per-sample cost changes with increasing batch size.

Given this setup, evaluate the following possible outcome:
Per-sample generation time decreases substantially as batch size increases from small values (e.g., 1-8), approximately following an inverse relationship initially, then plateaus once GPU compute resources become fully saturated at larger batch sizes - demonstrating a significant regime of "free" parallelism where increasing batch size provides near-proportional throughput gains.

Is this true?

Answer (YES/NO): YES